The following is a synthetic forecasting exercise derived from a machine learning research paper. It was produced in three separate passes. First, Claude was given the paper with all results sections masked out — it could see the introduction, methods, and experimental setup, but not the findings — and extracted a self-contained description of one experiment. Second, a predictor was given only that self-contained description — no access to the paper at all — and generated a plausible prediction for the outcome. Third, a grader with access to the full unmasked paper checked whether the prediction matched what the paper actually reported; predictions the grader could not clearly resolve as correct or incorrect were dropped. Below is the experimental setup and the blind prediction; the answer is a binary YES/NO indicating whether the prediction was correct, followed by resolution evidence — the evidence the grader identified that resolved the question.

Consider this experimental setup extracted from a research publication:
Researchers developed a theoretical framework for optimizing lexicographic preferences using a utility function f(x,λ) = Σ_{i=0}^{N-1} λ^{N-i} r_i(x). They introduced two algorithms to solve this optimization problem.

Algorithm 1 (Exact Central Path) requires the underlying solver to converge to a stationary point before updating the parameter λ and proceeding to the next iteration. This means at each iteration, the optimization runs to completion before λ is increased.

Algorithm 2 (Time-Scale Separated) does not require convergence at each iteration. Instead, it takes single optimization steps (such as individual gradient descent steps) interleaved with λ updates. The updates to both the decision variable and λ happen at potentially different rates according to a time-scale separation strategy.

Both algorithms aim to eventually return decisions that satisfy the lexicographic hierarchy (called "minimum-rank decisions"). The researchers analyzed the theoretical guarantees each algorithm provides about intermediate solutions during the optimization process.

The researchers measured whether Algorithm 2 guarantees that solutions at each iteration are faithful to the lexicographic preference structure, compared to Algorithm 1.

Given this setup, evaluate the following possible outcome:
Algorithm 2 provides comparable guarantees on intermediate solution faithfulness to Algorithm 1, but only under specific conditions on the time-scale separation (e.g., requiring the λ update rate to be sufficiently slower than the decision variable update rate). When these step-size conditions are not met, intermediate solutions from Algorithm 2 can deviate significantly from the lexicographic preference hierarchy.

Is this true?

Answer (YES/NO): NO